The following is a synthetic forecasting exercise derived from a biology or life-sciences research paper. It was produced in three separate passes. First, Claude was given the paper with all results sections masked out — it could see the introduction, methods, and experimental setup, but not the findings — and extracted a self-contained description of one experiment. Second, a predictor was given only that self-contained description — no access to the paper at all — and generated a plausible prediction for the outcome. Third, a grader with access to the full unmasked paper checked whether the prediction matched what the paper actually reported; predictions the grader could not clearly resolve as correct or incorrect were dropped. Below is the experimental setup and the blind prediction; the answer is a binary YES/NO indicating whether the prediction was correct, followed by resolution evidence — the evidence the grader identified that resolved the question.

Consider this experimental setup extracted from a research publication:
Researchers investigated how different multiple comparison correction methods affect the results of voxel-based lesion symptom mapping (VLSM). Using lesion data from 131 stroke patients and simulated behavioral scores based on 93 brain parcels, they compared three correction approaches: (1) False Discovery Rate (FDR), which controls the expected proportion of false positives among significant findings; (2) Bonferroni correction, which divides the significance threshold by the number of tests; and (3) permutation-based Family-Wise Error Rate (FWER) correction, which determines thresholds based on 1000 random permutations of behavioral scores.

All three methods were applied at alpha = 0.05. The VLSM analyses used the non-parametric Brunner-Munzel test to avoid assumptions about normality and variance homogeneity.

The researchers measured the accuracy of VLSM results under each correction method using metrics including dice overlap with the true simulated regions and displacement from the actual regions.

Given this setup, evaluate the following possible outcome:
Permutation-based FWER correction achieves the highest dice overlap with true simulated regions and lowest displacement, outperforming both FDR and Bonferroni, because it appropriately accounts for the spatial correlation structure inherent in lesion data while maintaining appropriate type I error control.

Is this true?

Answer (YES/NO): YES